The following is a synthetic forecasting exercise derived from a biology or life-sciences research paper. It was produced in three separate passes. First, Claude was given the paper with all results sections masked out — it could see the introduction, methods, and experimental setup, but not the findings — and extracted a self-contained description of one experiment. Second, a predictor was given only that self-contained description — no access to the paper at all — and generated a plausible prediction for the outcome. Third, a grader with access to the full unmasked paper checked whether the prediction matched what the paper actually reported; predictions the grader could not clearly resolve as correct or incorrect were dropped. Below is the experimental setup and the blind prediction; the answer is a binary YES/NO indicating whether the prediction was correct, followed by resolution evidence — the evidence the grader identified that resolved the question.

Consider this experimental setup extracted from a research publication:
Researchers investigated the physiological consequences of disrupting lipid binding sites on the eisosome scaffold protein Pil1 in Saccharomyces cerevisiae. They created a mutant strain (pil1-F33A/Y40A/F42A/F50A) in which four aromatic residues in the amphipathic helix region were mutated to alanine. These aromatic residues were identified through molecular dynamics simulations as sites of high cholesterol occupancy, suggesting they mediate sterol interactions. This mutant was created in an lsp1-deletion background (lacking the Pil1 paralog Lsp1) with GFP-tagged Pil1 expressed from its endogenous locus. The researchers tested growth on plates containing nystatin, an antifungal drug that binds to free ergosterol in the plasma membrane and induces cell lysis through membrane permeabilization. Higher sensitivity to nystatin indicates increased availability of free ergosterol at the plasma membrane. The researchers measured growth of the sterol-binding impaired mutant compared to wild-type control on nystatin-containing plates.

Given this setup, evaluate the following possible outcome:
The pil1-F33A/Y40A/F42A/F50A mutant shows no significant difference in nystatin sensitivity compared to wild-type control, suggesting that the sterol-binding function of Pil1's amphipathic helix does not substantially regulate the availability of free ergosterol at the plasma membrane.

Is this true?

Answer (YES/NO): NO